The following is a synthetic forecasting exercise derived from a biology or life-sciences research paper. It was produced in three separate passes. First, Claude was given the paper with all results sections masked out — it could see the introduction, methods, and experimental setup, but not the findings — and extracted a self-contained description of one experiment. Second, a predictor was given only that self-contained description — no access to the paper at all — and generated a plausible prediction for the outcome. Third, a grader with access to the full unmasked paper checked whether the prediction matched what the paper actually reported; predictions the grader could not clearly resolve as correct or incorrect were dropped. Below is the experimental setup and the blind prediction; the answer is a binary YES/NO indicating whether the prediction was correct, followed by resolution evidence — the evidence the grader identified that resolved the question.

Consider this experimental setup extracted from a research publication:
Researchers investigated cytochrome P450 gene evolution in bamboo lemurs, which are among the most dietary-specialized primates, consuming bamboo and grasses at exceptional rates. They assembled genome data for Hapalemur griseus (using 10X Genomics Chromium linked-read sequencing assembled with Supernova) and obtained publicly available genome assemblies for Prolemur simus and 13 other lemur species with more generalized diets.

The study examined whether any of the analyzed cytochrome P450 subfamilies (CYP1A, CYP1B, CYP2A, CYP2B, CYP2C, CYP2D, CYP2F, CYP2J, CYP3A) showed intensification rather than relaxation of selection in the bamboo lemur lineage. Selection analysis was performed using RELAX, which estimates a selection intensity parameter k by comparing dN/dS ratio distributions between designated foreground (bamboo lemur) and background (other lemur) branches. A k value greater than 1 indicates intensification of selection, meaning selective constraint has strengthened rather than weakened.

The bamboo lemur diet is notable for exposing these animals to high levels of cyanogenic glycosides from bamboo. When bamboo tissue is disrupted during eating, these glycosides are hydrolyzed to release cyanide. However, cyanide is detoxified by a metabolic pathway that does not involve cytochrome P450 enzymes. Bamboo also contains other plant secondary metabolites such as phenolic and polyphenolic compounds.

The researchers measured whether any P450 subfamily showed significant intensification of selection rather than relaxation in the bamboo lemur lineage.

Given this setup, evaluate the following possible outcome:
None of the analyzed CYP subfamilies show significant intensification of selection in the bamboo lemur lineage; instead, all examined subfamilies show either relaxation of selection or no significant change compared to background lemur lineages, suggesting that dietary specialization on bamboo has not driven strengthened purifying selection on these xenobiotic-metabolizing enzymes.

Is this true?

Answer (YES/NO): NO